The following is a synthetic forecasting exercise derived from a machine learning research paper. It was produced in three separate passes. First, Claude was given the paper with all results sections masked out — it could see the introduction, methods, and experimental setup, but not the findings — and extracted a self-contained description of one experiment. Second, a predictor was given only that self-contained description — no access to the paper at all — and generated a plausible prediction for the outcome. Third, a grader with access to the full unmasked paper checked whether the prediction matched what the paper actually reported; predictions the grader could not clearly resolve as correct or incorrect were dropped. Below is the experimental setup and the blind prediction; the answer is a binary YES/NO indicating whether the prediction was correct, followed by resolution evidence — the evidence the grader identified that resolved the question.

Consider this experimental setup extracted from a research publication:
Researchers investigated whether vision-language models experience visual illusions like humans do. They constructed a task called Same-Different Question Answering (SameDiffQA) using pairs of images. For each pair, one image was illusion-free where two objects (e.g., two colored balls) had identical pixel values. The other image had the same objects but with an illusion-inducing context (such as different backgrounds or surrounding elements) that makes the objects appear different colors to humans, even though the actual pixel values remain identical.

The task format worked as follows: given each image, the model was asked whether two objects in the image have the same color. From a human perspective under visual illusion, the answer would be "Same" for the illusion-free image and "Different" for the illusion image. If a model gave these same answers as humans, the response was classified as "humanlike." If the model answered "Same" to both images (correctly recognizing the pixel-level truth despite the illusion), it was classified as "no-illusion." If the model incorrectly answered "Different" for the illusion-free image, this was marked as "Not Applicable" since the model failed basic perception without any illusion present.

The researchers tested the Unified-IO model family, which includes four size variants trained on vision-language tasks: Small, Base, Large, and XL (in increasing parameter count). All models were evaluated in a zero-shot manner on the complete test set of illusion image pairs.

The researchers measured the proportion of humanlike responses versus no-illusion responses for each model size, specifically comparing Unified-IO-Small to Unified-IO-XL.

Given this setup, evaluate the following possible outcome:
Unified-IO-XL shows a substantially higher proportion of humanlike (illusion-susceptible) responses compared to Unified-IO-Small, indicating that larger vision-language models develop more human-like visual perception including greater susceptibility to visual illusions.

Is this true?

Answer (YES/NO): YES